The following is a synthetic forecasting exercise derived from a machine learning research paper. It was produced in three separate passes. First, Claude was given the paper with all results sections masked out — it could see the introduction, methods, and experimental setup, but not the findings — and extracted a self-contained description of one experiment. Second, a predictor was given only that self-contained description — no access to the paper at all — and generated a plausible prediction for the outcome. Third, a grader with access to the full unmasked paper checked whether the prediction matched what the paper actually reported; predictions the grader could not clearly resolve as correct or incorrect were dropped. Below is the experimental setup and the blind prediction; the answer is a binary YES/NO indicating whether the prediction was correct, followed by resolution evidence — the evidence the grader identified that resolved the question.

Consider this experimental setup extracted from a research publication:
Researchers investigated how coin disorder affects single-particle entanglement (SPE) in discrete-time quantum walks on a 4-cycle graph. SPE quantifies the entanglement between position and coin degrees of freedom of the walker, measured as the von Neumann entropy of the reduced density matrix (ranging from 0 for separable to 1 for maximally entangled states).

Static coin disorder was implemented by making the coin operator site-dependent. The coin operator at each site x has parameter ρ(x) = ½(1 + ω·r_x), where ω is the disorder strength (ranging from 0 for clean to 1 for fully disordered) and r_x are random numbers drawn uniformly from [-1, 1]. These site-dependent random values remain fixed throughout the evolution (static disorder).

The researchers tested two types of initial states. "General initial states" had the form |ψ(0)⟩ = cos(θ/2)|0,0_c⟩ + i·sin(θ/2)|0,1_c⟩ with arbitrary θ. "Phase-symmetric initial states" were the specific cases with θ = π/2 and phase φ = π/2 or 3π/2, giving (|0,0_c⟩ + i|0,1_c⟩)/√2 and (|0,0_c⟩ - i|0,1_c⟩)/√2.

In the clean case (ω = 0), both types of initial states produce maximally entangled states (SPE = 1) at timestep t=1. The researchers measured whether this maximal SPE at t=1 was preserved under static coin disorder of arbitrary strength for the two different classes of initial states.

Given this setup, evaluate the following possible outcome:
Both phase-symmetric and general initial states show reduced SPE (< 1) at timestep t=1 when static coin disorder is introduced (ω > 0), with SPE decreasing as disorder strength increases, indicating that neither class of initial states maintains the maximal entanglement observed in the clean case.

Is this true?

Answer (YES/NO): NO